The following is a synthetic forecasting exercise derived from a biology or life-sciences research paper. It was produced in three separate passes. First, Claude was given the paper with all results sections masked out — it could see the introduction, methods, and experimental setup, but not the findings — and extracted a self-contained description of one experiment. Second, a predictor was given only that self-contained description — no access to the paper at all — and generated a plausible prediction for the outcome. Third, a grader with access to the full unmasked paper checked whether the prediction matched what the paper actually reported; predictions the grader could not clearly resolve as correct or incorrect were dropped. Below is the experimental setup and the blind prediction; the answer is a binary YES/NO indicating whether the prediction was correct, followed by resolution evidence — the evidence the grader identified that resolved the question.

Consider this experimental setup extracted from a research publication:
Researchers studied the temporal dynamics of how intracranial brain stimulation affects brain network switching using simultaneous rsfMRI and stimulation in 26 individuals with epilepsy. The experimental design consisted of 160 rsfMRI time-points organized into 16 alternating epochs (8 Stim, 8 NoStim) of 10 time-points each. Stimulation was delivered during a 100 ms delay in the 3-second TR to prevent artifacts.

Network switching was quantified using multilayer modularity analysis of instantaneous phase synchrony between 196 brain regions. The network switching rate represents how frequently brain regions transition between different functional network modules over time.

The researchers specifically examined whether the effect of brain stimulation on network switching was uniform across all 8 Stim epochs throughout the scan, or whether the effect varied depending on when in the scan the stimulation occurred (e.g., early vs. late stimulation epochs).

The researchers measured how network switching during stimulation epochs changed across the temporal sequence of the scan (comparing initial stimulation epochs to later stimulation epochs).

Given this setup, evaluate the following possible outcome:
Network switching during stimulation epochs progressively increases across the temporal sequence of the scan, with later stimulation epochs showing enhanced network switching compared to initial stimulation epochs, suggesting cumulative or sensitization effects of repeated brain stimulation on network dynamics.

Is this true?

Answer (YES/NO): NO